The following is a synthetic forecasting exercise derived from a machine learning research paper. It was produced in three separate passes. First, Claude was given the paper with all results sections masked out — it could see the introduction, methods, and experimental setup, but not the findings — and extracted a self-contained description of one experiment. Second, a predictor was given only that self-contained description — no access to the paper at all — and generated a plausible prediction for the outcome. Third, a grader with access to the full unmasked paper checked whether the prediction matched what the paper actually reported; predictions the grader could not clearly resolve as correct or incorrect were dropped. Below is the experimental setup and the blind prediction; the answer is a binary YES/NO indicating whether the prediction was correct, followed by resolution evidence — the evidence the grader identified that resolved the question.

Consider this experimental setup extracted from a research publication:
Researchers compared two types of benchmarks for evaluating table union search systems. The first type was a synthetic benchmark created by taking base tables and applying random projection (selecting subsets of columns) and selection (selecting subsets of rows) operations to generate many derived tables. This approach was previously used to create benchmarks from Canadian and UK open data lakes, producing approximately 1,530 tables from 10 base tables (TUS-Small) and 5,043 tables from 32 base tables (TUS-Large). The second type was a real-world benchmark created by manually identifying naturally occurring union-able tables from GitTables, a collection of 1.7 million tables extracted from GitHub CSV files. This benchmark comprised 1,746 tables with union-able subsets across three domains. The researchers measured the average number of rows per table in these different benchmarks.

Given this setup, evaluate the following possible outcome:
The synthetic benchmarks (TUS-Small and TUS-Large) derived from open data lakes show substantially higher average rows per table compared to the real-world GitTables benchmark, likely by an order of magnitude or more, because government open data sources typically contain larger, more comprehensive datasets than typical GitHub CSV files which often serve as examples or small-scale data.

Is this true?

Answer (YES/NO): YES